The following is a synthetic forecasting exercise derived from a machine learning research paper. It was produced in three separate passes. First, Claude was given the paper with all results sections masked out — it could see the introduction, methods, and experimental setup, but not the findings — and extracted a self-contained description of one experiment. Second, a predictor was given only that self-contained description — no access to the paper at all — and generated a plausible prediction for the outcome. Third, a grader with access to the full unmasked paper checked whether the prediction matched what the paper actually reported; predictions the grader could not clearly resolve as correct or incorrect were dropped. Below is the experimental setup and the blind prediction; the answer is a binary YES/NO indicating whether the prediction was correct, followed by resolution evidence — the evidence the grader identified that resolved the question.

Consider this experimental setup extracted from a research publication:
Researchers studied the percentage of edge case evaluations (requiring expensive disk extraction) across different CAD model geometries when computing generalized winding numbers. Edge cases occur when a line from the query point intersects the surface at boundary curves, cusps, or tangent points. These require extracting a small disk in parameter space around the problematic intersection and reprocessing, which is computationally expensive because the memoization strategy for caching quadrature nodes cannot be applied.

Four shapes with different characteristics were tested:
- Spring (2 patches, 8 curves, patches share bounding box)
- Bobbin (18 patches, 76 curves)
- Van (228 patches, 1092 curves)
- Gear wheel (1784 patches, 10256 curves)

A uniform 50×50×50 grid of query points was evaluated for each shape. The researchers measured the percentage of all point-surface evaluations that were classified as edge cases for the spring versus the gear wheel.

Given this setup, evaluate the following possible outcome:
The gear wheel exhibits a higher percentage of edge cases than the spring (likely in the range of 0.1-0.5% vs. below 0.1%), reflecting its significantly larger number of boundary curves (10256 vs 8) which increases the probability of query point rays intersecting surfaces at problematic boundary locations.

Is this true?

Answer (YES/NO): NO